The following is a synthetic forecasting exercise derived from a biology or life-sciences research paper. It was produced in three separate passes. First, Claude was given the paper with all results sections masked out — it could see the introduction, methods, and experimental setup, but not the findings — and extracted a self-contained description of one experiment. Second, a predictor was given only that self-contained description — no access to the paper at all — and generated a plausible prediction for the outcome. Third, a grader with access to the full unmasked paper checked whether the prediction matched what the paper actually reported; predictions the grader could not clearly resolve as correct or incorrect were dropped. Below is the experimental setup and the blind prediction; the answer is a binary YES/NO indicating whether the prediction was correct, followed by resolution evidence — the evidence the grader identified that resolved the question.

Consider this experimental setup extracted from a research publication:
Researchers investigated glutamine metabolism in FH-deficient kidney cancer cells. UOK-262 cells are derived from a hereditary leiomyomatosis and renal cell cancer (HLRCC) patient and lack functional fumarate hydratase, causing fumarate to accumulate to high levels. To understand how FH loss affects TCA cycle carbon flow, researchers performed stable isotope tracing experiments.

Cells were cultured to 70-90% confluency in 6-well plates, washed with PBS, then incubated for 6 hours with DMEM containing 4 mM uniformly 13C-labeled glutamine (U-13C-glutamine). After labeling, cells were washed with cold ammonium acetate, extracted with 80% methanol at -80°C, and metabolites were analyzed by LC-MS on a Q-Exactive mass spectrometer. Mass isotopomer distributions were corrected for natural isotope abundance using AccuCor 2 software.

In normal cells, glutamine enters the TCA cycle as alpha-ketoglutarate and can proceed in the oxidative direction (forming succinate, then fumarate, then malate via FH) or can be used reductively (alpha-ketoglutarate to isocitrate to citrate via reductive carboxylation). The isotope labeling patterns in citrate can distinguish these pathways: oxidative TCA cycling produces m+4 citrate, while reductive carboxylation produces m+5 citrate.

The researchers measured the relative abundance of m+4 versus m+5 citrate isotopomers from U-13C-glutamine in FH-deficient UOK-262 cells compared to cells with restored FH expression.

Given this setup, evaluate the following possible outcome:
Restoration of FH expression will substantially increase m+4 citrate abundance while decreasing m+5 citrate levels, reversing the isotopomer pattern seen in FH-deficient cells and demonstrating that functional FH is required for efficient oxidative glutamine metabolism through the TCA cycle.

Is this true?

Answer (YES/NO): NO